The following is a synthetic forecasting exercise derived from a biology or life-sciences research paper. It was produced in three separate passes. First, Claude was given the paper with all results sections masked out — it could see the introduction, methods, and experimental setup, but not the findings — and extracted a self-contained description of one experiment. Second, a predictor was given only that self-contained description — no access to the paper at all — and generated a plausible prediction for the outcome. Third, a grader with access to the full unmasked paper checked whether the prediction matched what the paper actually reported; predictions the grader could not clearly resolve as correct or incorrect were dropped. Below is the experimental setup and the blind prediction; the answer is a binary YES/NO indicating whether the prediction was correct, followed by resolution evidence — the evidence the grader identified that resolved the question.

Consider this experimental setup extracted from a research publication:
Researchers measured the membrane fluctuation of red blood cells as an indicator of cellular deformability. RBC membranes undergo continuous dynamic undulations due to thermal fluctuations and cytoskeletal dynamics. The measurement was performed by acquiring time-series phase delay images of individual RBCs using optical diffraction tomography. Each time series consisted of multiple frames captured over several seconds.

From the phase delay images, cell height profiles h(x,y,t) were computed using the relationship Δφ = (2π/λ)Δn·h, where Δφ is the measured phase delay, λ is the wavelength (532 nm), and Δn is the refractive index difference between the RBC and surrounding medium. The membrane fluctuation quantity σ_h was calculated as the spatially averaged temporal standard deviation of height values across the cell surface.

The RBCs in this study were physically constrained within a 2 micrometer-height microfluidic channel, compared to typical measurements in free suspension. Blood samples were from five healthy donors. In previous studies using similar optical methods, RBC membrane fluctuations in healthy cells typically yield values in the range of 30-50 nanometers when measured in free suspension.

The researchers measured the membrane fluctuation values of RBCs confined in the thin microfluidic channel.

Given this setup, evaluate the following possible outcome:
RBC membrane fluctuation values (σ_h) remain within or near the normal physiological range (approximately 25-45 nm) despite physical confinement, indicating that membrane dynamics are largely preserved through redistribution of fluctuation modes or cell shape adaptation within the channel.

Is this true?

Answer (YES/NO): NO